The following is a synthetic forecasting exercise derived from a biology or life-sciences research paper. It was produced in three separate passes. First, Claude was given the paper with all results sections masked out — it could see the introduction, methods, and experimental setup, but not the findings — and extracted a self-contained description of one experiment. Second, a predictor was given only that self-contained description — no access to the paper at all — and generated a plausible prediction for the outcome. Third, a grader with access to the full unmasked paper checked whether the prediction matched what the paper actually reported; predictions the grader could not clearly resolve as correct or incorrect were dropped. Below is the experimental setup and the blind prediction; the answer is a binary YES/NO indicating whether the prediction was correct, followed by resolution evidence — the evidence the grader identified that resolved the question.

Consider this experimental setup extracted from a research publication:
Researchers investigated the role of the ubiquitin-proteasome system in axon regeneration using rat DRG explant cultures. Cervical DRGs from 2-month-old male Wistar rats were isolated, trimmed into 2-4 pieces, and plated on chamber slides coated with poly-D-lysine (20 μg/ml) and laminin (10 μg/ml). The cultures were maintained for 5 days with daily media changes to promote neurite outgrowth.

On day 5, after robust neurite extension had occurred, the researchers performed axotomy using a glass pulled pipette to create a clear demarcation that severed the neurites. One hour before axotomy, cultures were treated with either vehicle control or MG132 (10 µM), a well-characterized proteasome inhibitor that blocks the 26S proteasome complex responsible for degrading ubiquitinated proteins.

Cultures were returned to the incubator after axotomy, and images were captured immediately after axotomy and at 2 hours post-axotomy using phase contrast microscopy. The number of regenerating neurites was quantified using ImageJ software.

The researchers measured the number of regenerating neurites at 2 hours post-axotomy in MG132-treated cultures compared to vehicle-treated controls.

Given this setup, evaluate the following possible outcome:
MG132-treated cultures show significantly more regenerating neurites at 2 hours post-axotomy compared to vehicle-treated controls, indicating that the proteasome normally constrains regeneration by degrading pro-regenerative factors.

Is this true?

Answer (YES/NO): NO